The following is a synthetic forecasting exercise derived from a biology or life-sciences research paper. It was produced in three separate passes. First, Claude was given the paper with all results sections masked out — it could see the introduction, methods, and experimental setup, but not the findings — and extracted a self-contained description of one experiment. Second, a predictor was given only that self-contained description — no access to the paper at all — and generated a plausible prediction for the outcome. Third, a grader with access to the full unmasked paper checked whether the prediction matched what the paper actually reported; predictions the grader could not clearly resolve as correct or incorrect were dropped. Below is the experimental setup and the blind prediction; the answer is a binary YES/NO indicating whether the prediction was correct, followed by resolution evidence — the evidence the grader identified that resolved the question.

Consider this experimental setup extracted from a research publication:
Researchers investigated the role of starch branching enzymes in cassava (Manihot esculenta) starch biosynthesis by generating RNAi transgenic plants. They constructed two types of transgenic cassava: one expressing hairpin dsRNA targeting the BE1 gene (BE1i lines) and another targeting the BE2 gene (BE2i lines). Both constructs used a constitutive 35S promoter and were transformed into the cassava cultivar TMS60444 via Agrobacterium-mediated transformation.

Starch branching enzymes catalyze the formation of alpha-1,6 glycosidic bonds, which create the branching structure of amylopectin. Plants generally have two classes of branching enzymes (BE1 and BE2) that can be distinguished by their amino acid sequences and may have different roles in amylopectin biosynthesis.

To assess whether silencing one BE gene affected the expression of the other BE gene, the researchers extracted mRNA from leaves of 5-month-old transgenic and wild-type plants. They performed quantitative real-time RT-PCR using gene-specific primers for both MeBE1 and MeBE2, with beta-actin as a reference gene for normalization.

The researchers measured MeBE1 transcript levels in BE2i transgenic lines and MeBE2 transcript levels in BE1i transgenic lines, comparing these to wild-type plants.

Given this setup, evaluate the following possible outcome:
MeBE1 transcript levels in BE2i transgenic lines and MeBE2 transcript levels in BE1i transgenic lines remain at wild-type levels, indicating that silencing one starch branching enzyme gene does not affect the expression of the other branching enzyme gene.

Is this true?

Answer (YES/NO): YES